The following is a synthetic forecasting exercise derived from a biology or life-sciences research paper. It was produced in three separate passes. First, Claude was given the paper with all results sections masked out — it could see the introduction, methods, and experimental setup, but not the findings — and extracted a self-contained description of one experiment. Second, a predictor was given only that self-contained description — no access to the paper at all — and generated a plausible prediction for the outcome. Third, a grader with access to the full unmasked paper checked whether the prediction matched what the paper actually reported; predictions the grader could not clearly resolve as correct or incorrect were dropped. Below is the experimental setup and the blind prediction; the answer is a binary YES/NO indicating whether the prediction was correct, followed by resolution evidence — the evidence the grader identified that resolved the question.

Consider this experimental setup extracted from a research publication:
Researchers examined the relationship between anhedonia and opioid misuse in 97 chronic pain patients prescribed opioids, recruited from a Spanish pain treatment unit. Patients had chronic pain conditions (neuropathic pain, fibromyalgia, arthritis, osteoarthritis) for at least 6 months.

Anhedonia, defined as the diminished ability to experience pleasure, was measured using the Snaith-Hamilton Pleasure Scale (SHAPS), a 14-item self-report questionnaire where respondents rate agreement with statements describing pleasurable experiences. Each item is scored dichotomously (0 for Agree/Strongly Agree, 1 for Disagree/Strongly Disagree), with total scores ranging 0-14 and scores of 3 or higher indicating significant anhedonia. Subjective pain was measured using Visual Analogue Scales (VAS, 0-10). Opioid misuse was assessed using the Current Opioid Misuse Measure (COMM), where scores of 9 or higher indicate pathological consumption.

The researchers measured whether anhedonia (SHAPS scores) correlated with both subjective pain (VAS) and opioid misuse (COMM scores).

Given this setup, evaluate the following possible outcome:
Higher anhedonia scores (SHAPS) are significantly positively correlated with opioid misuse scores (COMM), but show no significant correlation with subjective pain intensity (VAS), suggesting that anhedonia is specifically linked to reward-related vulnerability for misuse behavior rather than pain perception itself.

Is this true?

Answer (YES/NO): NO